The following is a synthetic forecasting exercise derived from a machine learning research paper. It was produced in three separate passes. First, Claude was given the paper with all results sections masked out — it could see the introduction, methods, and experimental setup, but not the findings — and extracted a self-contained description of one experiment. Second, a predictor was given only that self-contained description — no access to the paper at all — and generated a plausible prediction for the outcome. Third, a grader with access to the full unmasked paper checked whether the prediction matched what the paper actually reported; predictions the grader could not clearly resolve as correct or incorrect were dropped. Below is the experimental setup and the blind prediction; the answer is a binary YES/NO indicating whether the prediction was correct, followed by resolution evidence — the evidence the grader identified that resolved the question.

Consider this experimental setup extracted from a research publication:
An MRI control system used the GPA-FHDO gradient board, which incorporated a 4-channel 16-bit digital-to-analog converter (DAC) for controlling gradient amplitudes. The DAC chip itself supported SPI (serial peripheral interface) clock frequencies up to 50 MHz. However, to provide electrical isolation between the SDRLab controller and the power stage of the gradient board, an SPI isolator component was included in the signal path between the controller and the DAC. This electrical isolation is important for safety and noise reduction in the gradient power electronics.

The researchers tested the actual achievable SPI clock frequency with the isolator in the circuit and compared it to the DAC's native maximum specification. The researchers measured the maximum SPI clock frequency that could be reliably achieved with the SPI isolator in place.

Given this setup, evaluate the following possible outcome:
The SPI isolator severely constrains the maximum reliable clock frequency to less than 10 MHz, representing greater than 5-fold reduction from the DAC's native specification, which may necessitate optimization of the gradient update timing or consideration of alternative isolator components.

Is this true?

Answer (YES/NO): NO